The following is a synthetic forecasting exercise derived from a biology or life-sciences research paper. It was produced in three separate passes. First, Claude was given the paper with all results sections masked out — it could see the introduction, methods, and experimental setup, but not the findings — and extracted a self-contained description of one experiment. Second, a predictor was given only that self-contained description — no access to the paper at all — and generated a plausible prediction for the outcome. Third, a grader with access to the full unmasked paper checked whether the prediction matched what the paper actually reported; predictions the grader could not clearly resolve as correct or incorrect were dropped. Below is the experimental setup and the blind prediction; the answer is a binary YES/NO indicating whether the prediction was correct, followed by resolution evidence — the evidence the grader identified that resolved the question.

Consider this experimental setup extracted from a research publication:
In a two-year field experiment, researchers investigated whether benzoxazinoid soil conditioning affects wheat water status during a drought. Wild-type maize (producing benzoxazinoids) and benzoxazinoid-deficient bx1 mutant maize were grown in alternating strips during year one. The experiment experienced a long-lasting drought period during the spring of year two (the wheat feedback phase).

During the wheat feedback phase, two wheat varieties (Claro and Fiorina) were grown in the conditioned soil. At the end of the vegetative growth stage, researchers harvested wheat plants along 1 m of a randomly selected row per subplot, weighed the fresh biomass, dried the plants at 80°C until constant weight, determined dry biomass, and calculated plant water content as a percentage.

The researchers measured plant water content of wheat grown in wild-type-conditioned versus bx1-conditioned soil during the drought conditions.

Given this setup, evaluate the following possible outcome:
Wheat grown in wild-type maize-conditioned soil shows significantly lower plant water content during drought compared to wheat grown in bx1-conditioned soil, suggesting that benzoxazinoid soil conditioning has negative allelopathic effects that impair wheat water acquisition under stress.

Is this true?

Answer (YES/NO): NO